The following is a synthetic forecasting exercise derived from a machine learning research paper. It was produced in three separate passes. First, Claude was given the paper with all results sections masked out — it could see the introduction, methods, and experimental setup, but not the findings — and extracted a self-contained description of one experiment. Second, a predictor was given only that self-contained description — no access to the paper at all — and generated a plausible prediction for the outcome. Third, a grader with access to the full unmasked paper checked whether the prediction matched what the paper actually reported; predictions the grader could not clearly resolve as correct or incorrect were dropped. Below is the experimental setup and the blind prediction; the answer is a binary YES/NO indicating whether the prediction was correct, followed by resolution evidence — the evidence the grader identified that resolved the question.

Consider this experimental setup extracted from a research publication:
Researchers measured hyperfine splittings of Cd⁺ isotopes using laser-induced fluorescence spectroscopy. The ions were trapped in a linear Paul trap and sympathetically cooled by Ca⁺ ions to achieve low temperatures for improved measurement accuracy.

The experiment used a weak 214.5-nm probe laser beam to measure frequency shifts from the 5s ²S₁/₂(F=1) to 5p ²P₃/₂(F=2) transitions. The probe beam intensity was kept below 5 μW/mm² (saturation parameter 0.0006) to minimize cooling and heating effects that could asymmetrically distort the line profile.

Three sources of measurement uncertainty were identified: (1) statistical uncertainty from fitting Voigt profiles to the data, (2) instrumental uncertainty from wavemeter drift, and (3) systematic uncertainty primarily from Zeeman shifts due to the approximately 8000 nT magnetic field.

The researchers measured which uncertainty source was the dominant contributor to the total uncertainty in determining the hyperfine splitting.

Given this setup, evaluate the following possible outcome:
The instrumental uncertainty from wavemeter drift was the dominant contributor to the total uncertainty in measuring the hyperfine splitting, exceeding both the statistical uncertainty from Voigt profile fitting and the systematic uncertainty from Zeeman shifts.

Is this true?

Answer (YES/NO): NO